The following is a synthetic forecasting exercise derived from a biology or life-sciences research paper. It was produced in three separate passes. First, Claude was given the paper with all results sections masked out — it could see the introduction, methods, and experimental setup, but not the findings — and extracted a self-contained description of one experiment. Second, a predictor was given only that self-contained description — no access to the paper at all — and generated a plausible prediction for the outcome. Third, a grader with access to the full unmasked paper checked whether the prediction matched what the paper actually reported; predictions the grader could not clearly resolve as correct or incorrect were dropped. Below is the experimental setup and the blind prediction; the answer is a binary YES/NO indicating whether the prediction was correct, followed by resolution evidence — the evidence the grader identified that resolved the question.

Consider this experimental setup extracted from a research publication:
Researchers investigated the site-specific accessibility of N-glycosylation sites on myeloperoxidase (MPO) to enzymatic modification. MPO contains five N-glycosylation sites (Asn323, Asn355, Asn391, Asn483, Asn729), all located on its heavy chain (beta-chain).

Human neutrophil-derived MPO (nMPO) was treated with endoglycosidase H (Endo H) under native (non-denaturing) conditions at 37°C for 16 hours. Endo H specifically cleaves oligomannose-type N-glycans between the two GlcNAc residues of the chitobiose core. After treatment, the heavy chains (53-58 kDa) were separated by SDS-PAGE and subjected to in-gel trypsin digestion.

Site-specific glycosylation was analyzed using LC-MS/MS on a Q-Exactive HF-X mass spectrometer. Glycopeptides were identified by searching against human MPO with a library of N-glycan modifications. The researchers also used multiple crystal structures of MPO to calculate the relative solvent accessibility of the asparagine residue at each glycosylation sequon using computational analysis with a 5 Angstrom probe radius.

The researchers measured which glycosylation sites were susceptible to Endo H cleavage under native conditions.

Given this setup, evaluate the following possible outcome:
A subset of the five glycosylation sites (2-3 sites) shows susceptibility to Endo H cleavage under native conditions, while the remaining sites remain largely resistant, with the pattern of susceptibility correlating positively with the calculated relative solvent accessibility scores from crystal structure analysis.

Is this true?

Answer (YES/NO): NO